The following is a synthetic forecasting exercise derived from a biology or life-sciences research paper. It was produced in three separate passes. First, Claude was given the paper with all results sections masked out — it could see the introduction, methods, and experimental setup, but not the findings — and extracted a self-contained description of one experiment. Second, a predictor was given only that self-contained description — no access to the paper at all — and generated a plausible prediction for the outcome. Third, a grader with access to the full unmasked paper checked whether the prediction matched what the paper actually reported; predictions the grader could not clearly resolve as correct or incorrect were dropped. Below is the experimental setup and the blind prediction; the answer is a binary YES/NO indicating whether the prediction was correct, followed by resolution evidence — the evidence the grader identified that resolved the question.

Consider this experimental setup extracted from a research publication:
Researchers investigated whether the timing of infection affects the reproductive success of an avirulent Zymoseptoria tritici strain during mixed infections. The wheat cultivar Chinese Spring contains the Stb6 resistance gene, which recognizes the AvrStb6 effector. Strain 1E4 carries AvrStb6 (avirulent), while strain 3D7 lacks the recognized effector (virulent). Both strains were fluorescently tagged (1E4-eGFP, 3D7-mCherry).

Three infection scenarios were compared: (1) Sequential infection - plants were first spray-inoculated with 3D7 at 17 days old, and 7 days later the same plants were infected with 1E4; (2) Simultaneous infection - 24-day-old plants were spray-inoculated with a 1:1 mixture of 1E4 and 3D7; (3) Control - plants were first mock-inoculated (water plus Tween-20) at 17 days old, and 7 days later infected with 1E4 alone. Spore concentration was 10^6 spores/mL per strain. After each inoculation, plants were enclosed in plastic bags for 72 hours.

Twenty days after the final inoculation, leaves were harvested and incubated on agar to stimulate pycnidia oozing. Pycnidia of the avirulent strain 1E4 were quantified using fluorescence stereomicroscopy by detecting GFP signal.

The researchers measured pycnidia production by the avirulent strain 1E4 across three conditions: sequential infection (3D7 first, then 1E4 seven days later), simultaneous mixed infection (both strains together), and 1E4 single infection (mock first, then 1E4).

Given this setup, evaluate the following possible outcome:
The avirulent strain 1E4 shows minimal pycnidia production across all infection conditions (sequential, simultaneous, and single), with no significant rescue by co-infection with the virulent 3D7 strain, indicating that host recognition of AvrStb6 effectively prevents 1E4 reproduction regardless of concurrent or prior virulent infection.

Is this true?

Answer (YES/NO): NO